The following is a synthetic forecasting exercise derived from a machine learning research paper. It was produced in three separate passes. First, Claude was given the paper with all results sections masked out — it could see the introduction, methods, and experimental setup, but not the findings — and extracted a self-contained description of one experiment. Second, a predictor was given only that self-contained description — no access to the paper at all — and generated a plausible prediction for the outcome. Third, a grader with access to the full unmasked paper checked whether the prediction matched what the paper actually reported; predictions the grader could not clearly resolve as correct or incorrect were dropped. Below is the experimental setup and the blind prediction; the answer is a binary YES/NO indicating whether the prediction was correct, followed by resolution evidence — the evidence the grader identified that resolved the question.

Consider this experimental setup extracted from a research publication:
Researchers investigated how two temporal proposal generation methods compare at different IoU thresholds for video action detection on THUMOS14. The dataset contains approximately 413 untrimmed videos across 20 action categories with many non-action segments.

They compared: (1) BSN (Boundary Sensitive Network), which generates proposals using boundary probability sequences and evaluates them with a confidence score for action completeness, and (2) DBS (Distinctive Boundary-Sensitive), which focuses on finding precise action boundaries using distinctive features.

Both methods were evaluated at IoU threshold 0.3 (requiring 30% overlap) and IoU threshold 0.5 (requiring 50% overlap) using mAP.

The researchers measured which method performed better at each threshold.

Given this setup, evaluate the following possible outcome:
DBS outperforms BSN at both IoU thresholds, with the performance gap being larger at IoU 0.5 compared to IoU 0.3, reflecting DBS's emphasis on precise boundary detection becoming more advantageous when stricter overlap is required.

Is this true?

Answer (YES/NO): NO